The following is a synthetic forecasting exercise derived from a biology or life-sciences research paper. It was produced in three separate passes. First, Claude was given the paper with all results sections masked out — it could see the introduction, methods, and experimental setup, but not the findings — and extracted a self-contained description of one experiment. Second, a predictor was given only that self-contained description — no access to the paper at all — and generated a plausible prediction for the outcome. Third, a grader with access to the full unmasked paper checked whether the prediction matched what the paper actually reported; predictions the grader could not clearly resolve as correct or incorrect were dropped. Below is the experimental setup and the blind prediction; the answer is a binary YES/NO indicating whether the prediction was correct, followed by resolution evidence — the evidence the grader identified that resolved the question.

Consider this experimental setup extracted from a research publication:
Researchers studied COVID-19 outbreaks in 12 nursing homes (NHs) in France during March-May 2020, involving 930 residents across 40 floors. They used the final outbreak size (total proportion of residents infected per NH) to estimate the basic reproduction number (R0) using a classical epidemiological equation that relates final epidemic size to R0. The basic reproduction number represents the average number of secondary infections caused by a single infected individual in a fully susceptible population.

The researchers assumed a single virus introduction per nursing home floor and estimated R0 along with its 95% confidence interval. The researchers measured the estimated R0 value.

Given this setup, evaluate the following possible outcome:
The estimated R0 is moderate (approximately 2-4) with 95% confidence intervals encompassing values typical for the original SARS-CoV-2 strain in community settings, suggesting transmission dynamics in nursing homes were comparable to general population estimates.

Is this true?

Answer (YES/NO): NO